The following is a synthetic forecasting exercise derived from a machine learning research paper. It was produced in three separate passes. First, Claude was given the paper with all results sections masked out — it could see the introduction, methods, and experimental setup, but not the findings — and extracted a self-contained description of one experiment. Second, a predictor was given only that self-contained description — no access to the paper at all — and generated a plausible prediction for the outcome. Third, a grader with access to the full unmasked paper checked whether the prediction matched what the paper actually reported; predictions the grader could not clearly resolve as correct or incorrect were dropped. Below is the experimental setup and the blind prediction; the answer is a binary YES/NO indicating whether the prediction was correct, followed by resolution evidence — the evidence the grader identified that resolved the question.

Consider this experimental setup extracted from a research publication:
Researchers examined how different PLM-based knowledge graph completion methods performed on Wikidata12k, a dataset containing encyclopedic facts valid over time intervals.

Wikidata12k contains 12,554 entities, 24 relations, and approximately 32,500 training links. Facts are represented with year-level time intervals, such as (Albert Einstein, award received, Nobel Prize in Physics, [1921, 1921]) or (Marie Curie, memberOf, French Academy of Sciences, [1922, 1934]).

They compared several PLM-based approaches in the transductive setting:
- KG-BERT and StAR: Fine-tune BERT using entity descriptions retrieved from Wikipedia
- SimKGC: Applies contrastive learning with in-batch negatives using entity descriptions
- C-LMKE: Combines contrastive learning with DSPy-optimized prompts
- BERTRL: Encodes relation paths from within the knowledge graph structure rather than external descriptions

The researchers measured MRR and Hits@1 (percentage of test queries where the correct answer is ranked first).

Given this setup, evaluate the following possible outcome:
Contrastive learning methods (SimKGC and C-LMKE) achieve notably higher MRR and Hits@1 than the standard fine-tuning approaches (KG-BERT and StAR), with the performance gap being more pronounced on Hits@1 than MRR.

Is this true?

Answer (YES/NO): NO